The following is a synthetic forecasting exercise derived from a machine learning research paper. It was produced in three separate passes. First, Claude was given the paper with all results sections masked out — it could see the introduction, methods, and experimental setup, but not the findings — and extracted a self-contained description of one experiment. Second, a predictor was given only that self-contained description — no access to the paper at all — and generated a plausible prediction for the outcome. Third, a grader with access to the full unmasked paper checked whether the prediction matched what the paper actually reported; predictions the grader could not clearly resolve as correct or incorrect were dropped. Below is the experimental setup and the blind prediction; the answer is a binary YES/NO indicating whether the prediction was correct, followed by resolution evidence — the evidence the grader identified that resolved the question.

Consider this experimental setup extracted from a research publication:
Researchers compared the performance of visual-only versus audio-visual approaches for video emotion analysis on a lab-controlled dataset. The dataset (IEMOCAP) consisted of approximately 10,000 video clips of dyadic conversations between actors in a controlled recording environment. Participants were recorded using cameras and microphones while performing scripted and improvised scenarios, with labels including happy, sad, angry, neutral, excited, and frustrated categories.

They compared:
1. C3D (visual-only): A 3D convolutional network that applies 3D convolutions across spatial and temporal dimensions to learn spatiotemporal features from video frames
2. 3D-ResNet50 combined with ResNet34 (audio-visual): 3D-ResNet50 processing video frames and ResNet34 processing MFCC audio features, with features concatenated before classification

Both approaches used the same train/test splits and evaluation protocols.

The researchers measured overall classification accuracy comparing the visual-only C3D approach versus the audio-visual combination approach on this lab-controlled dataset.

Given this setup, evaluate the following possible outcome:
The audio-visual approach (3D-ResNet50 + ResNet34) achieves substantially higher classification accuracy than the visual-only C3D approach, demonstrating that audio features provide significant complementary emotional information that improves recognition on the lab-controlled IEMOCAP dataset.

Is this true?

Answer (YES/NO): NO